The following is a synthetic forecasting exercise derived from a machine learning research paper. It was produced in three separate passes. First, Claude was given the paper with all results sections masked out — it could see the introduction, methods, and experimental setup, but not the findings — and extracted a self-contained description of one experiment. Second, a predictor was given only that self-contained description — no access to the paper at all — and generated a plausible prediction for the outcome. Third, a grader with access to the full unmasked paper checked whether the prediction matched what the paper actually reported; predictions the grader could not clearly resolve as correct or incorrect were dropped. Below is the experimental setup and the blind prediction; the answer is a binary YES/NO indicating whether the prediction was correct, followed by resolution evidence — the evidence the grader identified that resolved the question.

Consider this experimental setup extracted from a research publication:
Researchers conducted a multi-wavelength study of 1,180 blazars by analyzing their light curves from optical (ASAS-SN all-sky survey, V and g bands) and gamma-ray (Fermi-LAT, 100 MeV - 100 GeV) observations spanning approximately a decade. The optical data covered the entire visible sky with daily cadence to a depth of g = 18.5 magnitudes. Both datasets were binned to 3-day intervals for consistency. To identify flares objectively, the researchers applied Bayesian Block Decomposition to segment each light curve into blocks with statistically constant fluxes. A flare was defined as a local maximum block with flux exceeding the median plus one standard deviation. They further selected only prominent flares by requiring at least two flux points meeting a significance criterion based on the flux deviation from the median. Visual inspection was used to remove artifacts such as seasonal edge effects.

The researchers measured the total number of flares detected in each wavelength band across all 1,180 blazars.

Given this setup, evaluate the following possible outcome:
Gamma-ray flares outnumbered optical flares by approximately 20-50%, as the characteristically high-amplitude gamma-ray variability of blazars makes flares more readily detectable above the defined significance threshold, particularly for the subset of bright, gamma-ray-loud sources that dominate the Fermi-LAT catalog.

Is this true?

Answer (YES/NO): NO